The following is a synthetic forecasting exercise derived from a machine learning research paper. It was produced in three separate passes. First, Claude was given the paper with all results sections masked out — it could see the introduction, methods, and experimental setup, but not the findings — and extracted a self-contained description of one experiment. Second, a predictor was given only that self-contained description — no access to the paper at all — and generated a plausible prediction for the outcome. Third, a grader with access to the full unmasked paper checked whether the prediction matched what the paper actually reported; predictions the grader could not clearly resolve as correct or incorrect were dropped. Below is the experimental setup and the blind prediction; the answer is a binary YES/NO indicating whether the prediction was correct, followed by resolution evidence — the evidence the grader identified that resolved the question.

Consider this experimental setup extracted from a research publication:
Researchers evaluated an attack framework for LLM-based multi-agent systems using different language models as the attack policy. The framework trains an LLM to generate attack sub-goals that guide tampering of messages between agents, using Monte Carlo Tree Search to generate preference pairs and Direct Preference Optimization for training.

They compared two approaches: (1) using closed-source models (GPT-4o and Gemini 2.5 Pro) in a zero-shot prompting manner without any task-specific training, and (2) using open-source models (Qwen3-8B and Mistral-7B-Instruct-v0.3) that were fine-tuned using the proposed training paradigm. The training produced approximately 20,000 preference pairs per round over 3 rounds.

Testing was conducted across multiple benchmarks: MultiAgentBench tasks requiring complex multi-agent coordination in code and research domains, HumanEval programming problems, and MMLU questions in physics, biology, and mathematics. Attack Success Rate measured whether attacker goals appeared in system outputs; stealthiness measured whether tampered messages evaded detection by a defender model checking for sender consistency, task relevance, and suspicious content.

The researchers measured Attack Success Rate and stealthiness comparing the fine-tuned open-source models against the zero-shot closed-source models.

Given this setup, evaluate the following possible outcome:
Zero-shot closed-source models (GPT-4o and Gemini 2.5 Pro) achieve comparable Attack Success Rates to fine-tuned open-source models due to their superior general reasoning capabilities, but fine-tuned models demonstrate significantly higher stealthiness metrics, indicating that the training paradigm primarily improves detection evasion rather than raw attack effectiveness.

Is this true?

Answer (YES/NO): NO